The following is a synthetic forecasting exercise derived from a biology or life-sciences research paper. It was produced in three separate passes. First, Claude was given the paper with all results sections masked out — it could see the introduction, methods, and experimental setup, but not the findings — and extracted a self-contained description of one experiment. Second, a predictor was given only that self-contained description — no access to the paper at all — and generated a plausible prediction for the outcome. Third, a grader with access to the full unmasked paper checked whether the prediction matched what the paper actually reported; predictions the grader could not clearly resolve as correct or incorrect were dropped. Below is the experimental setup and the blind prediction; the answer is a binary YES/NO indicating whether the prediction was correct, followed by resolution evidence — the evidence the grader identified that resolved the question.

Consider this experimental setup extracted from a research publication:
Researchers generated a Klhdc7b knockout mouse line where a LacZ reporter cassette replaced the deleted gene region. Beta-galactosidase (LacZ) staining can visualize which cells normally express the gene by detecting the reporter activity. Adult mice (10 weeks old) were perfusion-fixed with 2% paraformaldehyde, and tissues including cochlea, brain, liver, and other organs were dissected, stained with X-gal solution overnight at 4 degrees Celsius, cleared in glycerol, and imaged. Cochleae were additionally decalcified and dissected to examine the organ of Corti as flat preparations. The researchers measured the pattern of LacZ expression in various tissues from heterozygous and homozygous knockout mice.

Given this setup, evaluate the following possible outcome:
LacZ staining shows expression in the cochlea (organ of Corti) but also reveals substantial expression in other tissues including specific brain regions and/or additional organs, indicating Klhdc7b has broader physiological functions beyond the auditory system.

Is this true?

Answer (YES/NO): NO